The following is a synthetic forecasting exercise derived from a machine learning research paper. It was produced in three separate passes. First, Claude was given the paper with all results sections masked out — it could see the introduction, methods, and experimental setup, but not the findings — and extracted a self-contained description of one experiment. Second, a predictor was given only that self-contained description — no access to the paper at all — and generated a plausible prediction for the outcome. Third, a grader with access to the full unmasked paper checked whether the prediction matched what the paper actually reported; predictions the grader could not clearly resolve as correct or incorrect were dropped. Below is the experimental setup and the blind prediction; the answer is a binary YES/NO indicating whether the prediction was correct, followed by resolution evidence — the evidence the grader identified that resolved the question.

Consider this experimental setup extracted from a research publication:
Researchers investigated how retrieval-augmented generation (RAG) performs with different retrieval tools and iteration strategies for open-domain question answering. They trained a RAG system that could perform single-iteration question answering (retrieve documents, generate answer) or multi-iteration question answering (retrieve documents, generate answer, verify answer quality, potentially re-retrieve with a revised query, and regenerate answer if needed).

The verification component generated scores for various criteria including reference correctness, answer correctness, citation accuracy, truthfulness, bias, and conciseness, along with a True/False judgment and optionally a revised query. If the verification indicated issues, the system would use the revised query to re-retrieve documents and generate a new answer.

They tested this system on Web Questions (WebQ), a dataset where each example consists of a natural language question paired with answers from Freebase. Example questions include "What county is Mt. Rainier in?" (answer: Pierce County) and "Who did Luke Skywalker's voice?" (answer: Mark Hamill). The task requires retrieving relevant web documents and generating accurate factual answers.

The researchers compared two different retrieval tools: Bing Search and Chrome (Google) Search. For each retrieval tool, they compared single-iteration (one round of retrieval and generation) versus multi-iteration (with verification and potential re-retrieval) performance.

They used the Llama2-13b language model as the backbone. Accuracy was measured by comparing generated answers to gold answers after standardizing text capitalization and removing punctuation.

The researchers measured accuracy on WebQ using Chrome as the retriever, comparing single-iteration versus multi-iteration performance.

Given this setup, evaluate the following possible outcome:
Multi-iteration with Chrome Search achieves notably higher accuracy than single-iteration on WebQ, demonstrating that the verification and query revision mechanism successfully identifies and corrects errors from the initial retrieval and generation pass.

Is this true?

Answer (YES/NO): NO